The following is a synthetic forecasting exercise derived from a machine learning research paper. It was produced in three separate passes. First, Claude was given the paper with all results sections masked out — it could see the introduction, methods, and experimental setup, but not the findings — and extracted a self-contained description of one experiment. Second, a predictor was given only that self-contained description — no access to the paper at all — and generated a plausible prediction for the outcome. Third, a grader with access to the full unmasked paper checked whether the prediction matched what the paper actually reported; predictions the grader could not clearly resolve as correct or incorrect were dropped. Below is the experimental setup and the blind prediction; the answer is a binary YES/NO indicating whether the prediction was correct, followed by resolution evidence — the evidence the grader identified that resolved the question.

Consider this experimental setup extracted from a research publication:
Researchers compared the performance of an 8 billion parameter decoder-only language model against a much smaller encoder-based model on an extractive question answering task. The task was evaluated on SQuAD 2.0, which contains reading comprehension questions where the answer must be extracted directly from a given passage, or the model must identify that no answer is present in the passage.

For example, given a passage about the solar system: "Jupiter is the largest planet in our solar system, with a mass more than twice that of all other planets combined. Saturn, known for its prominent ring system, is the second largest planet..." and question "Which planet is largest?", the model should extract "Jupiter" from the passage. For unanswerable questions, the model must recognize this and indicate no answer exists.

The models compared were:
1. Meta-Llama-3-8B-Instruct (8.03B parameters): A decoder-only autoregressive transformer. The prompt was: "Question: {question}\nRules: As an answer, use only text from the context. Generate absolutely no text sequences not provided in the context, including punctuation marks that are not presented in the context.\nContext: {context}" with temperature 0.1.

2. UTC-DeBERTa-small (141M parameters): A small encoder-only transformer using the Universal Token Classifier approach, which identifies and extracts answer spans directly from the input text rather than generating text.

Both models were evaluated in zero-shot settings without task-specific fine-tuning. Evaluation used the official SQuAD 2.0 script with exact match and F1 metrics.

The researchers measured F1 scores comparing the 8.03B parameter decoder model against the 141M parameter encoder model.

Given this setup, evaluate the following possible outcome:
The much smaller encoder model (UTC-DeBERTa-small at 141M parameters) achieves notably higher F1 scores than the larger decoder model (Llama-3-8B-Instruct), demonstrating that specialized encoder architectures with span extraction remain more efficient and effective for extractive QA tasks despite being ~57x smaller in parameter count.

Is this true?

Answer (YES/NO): YES